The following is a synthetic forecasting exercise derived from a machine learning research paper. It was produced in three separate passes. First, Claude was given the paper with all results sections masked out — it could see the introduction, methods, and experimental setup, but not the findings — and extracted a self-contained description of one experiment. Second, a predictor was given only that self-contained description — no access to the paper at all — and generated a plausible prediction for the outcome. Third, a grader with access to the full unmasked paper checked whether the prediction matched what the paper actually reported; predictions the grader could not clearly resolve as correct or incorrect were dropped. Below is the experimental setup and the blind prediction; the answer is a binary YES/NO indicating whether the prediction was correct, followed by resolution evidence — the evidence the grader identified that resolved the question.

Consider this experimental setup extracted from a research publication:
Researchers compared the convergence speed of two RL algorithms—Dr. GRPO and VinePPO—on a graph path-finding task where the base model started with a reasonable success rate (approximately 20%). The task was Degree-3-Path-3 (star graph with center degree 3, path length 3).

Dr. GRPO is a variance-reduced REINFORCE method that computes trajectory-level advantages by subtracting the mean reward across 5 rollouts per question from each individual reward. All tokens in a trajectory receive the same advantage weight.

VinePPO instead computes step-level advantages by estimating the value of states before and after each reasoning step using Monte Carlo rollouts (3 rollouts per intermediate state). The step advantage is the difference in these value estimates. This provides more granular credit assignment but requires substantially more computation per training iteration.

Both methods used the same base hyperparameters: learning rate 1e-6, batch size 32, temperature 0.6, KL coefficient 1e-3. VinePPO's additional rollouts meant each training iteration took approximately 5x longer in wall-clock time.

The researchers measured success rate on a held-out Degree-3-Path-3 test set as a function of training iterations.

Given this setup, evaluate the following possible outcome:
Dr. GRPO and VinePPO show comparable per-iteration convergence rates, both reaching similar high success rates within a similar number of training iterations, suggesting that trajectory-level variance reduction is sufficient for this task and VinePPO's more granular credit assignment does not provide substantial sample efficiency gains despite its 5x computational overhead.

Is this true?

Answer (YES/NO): NO